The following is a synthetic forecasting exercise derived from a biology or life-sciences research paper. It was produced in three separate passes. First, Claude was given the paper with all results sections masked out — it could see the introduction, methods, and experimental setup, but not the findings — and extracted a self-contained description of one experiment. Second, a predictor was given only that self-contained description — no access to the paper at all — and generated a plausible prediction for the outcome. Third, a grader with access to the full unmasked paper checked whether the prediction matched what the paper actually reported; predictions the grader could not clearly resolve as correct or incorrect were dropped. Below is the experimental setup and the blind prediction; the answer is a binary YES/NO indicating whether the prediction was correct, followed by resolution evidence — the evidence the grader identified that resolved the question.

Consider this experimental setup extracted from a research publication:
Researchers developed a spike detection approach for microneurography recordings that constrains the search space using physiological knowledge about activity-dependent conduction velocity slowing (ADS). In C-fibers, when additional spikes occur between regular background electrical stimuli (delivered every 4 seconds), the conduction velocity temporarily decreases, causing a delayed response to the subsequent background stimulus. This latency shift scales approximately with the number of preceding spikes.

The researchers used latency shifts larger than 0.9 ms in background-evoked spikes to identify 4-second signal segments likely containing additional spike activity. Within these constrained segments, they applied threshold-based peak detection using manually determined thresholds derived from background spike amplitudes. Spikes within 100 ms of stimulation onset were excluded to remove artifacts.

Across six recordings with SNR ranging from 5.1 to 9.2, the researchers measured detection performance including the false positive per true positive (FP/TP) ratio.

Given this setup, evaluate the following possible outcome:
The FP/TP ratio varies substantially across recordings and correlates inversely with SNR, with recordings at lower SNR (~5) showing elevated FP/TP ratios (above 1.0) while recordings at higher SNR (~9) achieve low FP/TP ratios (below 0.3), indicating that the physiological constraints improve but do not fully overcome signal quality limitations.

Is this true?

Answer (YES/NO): NO